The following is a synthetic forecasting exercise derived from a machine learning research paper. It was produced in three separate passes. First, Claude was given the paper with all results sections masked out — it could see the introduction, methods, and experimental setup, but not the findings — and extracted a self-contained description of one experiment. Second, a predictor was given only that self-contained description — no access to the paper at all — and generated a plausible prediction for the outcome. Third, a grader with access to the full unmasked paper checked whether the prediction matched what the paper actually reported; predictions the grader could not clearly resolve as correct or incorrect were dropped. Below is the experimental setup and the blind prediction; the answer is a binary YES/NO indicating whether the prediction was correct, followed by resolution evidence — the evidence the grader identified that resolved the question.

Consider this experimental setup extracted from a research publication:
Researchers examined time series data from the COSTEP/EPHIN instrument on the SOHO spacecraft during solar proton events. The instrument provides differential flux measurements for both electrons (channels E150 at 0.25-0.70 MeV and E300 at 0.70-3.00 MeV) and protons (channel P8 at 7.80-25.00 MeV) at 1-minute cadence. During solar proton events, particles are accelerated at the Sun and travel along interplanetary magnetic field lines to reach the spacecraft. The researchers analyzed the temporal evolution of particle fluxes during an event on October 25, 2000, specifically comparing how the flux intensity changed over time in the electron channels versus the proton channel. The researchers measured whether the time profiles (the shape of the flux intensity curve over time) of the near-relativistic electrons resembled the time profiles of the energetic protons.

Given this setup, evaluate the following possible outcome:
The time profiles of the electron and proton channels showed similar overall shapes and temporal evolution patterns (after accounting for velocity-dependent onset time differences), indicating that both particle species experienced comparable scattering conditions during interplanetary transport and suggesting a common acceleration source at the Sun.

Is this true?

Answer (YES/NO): YES